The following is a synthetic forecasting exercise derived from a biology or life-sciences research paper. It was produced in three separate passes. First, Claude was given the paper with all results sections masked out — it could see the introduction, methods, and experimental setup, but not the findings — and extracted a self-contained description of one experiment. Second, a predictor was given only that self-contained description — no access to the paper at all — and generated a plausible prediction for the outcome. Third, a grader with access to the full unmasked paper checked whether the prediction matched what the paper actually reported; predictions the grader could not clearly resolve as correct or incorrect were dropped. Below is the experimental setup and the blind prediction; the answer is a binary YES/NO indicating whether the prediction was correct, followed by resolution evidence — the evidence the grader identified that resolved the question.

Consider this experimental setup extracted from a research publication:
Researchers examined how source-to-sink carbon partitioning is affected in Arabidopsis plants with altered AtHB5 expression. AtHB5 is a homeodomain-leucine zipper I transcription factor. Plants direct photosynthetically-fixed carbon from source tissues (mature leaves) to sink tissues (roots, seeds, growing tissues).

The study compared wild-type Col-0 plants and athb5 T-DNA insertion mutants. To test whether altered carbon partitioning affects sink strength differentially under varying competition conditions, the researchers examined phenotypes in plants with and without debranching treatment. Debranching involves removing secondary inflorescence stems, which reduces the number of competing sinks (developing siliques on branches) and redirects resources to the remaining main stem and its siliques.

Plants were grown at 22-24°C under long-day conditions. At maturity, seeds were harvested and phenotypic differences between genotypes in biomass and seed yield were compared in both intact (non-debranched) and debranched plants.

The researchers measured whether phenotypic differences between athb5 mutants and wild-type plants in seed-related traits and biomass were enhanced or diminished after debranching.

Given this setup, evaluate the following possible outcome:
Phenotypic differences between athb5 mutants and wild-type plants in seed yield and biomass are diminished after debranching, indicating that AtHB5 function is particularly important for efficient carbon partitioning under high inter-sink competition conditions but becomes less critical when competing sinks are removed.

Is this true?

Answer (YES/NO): NO